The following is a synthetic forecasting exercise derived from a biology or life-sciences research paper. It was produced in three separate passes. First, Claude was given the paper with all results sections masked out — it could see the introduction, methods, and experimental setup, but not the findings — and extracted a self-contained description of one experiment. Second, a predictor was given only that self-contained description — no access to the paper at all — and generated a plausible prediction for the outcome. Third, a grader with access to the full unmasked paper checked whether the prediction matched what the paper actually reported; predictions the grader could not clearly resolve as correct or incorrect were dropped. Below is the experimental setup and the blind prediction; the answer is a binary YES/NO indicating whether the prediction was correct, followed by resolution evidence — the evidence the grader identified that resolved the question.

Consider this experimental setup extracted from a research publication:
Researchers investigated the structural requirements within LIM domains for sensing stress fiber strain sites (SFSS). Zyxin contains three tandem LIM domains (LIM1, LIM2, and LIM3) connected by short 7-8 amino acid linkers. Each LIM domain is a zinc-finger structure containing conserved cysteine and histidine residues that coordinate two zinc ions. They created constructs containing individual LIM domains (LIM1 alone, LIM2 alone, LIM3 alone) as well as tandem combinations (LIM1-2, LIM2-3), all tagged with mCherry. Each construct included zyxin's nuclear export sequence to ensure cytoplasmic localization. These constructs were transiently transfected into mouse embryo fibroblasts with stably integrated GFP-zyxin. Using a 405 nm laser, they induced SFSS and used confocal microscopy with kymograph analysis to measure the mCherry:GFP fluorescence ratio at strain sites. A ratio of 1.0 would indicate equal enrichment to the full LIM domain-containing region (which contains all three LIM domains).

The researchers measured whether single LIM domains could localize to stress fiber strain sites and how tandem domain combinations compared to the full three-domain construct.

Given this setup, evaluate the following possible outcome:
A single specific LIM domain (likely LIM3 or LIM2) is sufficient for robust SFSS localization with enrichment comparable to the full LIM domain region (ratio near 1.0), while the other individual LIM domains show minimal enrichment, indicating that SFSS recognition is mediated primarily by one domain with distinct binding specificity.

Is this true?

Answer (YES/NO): NO